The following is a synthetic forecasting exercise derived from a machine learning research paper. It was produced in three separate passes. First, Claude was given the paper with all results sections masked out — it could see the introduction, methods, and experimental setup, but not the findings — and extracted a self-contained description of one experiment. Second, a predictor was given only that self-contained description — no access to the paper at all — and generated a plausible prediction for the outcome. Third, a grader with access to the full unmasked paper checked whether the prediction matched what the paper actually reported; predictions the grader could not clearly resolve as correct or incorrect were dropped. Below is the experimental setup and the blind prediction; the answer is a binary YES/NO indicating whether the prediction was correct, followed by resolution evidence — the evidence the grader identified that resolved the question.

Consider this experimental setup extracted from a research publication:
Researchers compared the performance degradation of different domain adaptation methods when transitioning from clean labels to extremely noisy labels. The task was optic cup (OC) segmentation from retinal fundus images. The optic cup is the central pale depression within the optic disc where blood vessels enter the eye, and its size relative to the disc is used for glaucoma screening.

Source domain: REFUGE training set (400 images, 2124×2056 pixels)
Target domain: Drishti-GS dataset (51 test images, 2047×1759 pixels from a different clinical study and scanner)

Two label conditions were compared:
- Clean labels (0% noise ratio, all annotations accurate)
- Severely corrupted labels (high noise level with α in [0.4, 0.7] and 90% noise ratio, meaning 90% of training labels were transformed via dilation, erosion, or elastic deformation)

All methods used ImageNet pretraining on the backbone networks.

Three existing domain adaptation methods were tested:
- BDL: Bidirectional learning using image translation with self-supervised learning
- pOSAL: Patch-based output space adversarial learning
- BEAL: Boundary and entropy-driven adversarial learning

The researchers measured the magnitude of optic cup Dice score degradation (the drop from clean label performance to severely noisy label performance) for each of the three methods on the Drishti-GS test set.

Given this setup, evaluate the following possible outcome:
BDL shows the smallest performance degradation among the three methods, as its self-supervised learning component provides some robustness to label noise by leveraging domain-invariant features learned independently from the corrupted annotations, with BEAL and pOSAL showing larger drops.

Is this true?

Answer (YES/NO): NO